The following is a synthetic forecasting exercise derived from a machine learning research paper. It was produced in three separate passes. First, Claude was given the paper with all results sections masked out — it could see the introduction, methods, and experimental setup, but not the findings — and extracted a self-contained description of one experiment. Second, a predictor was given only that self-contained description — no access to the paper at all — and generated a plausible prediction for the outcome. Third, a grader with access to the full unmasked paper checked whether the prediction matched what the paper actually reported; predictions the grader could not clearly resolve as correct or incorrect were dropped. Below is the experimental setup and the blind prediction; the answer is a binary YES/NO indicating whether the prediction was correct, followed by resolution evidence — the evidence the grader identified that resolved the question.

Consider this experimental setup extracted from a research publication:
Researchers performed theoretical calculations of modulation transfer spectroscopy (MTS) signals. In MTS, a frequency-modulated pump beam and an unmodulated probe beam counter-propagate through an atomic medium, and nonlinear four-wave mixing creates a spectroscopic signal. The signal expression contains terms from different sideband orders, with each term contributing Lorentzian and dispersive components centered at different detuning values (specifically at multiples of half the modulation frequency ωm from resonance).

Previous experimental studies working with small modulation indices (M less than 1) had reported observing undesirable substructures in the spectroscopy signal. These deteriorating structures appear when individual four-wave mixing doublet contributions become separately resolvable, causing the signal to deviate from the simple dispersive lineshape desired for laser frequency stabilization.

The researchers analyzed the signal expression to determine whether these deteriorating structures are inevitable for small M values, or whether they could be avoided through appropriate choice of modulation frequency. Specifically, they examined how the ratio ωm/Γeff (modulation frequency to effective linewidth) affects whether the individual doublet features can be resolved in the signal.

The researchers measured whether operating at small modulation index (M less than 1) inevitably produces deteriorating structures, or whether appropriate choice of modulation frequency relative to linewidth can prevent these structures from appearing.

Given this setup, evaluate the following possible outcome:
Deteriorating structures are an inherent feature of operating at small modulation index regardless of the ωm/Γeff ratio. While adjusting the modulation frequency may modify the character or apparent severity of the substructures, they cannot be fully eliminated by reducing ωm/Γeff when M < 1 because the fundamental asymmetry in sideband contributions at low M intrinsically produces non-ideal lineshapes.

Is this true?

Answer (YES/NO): NO